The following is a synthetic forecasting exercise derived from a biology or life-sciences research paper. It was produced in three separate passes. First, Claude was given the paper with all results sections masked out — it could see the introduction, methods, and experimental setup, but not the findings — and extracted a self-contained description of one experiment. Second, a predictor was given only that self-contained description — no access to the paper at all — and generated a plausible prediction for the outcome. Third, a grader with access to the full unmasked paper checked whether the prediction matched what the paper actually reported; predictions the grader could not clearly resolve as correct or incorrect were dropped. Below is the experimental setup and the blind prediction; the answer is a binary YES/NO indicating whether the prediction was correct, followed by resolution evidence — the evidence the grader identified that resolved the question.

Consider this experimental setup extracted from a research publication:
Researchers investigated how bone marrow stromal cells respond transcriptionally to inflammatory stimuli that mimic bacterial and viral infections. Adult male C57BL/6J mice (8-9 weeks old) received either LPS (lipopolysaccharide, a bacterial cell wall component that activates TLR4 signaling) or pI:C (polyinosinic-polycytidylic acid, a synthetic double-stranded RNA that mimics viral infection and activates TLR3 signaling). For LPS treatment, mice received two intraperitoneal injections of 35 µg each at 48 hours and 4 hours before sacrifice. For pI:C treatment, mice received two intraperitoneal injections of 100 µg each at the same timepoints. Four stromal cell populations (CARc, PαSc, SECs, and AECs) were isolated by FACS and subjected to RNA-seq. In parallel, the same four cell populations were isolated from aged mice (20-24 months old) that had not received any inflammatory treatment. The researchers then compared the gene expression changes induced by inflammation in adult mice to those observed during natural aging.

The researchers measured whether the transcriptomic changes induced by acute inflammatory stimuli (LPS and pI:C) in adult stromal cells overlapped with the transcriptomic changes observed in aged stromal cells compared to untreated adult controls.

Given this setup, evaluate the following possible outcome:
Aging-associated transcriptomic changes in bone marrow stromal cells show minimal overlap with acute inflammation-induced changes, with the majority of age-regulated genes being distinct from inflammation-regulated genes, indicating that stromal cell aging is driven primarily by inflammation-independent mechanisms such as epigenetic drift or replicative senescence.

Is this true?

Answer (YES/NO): NO